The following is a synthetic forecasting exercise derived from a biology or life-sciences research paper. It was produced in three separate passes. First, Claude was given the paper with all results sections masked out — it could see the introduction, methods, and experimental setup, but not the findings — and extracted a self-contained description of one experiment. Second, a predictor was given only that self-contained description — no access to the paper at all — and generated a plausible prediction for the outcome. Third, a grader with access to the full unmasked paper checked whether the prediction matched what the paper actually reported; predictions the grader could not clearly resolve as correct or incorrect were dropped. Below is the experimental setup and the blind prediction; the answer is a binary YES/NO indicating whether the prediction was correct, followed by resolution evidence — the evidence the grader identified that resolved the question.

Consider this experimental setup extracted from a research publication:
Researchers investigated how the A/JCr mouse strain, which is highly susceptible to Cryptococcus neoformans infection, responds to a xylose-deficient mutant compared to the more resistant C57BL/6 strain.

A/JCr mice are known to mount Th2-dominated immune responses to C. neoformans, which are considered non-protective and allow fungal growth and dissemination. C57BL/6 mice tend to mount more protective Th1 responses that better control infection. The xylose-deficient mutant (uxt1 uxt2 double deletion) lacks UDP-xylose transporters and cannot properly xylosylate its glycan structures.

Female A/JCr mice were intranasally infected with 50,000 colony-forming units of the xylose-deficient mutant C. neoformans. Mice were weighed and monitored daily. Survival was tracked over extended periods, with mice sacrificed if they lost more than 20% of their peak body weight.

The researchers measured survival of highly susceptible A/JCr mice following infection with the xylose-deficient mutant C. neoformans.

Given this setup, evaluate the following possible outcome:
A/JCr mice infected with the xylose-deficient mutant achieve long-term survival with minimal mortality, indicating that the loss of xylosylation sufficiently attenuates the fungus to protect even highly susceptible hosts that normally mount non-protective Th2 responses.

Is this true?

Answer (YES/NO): YES